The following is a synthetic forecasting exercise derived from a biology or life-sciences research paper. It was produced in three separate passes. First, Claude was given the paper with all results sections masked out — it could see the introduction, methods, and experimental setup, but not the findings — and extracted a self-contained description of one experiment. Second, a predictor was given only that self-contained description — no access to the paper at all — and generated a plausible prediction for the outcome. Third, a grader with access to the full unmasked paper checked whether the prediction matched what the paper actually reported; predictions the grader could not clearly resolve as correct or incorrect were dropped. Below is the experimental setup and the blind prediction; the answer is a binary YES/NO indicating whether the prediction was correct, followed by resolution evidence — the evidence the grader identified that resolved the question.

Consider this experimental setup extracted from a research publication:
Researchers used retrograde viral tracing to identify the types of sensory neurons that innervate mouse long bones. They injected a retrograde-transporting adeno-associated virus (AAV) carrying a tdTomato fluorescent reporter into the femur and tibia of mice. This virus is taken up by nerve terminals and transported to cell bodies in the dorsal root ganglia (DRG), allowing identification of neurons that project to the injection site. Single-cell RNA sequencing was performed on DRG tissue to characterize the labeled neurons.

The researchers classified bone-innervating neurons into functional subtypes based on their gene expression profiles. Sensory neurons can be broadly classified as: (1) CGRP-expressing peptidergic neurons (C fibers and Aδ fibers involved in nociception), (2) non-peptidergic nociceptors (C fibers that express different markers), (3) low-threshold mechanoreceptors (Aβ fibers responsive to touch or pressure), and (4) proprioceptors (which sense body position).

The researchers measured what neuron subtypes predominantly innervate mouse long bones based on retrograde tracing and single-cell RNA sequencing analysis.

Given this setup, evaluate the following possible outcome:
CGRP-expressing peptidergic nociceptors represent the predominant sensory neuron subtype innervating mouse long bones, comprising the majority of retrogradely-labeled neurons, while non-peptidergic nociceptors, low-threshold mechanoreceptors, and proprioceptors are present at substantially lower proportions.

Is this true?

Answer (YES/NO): NO